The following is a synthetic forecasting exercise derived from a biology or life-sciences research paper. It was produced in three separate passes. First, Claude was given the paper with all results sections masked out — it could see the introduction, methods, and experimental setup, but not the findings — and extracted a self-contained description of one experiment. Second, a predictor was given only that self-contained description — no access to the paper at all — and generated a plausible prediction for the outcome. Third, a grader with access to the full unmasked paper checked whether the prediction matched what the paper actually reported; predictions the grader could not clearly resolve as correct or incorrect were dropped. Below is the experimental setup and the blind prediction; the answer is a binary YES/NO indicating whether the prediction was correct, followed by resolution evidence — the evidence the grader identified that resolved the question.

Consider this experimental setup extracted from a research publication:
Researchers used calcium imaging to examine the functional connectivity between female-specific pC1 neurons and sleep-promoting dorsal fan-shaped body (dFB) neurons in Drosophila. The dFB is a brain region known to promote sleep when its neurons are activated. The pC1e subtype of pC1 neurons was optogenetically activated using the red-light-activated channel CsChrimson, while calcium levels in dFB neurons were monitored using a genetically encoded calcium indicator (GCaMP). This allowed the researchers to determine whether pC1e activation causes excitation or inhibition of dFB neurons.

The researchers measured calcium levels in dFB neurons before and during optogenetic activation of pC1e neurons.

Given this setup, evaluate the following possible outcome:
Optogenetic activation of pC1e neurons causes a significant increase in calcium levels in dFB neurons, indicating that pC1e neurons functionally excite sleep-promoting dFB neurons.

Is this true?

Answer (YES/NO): NO